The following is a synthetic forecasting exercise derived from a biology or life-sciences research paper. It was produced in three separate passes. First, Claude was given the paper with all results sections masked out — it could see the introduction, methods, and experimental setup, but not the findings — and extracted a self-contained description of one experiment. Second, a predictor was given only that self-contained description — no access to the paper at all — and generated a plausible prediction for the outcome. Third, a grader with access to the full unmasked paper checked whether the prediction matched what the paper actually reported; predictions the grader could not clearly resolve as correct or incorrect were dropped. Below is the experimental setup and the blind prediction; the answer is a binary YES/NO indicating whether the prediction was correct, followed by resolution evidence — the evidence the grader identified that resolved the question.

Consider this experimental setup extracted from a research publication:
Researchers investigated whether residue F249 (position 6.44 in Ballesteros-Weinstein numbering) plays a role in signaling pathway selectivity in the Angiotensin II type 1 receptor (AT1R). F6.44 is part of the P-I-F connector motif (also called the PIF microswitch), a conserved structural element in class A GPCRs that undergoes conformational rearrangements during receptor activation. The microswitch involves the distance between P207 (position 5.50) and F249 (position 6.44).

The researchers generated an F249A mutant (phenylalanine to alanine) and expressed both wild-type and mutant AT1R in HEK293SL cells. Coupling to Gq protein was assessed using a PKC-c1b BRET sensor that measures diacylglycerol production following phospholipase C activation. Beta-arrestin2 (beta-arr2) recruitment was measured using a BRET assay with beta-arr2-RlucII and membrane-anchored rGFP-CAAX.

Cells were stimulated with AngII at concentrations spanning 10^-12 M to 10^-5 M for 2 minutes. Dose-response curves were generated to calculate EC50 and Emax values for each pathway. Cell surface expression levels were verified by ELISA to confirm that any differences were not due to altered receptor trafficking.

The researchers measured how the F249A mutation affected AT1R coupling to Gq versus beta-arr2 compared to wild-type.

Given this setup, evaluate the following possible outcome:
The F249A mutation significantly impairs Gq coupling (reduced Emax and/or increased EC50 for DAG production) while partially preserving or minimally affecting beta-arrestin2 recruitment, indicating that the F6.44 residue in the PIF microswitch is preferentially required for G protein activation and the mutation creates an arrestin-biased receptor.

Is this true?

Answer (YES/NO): NO